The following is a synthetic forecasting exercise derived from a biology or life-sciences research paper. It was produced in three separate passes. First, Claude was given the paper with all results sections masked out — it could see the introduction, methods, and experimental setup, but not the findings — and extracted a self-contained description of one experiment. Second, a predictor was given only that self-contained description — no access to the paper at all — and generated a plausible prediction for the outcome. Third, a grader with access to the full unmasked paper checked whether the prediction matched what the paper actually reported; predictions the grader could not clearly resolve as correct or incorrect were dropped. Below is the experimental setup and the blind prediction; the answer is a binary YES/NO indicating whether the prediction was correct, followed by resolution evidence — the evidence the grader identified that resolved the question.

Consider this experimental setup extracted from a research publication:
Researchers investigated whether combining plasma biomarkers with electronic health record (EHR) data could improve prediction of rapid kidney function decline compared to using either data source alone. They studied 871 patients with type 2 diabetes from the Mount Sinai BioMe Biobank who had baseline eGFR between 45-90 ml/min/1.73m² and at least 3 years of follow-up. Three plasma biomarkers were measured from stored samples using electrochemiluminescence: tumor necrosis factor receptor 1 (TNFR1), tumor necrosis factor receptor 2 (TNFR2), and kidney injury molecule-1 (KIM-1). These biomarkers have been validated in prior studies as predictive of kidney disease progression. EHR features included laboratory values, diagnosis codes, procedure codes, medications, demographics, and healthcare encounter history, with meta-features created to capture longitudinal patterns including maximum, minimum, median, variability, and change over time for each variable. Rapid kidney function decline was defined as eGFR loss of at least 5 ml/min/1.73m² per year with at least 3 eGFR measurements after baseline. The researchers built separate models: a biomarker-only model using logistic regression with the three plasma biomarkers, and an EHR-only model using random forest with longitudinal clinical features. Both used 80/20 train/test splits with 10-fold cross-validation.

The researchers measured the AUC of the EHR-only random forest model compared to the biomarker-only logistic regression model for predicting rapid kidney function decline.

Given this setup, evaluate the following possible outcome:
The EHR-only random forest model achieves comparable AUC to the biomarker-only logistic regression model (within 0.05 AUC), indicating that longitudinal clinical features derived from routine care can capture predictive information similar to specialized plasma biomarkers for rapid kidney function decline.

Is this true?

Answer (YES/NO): YES